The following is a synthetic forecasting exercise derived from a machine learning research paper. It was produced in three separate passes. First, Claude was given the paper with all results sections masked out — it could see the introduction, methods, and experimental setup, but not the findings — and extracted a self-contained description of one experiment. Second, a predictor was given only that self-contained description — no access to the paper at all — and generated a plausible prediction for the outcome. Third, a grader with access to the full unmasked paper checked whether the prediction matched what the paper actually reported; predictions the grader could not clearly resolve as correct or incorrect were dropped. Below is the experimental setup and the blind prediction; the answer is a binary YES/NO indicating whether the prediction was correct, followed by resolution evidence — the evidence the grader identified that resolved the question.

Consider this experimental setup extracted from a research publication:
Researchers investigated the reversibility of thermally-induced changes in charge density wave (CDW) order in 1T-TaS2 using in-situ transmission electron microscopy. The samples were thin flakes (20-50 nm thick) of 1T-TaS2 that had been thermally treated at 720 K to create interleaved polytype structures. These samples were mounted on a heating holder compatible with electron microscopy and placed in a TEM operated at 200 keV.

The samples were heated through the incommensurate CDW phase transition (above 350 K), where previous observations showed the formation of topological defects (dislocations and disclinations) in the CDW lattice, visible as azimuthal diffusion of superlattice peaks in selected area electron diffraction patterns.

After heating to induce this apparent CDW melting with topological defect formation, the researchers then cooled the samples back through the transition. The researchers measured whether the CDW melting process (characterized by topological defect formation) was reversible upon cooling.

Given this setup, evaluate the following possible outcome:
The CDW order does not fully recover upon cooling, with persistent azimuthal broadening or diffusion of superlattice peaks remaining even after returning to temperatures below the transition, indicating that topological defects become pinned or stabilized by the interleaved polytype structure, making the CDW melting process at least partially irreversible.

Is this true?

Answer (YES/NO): NO